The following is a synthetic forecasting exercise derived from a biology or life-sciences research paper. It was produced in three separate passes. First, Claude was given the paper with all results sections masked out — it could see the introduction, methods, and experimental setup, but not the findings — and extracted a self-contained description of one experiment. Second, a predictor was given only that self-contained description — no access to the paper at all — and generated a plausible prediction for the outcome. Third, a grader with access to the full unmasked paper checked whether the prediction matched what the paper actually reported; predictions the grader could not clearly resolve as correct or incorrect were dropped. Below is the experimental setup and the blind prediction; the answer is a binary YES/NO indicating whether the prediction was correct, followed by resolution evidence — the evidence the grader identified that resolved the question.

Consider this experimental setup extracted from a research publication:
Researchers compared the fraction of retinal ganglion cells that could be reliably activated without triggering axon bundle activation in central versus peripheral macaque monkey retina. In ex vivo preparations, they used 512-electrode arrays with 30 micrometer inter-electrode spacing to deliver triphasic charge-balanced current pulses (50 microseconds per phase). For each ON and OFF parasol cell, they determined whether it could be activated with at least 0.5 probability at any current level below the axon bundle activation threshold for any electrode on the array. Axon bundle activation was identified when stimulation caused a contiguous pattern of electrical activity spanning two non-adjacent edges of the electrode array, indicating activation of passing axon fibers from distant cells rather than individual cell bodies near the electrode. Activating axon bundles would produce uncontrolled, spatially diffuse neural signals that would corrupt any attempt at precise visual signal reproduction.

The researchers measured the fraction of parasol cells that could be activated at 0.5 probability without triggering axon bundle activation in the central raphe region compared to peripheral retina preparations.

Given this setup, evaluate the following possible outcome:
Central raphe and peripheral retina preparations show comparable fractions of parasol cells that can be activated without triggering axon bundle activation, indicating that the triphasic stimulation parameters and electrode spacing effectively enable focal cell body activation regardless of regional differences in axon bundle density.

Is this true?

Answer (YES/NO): NO